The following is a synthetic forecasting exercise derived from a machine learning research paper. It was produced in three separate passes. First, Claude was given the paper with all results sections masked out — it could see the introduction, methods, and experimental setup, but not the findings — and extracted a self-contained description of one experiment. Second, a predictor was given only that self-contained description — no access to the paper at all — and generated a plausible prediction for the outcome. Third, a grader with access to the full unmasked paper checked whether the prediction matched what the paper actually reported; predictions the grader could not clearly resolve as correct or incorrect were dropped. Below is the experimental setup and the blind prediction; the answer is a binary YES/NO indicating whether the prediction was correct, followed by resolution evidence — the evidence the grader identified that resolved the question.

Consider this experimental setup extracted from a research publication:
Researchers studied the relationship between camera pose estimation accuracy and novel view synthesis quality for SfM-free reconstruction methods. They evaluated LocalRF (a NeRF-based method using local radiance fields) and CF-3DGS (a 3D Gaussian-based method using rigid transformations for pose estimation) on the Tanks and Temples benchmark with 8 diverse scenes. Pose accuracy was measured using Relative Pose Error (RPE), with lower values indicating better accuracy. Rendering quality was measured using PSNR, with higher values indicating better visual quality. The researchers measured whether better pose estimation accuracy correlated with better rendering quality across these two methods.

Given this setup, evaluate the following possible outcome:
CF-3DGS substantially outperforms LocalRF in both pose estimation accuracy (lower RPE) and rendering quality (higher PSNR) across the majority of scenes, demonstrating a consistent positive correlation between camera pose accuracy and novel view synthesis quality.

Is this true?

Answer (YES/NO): NO